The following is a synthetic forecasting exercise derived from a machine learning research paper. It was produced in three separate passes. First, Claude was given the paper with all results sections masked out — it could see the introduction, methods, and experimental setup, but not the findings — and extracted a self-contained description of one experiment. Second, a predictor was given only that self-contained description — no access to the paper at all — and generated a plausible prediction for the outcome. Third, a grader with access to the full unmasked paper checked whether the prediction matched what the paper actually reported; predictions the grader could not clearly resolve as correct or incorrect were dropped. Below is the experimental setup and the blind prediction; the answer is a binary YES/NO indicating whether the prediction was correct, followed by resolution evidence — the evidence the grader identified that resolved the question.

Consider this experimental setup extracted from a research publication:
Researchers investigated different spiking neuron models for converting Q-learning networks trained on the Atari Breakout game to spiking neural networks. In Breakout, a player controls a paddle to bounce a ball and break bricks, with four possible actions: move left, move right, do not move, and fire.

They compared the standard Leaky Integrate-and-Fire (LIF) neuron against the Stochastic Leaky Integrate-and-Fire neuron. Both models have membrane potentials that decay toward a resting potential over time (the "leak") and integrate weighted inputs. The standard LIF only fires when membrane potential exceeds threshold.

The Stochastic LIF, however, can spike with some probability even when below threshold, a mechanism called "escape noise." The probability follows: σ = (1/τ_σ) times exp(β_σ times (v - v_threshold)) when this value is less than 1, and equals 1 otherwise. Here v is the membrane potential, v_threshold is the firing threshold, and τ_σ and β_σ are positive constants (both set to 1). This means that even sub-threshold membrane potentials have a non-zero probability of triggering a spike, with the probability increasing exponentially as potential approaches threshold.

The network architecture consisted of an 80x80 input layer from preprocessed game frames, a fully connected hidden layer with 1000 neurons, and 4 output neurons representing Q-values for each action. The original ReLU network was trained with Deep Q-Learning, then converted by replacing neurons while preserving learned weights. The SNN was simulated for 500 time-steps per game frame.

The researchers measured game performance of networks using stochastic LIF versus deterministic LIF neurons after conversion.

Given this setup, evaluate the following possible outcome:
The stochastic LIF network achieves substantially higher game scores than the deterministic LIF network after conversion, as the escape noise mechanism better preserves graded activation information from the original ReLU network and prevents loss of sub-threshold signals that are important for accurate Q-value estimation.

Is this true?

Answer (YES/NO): NO